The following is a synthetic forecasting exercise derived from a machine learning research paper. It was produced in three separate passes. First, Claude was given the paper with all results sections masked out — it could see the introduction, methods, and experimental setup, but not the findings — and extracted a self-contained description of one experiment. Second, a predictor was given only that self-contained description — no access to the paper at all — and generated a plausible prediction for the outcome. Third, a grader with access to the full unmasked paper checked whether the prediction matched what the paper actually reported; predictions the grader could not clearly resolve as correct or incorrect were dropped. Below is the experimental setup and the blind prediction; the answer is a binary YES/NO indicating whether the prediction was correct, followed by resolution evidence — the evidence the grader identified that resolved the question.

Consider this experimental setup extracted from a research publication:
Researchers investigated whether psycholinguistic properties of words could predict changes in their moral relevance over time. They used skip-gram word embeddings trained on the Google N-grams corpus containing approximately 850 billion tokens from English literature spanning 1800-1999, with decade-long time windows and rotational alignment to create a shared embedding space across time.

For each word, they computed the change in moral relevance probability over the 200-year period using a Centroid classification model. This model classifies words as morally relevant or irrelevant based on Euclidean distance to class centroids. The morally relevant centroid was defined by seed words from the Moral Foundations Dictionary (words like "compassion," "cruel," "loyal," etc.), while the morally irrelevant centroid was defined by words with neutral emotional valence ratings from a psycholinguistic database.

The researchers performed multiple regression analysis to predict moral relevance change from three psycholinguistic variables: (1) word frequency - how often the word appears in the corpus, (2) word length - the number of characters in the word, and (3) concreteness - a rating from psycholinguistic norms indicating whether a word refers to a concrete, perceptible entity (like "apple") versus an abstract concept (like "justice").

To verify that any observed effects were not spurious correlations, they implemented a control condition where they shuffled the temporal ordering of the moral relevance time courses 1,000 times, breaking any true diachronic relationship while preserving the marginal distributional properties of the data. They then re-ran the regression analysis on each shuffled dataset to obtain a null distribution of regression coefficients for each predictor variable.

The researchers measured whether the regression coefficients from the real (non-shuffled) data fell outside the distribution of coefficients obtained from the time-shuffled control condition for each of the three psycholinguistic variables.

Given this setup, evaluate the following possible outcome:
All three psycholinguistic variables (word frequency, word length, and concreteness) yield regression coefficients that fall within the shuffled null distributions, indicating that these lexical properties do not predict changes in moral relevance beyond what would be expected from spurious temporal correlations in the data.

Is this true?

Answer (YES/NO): NO